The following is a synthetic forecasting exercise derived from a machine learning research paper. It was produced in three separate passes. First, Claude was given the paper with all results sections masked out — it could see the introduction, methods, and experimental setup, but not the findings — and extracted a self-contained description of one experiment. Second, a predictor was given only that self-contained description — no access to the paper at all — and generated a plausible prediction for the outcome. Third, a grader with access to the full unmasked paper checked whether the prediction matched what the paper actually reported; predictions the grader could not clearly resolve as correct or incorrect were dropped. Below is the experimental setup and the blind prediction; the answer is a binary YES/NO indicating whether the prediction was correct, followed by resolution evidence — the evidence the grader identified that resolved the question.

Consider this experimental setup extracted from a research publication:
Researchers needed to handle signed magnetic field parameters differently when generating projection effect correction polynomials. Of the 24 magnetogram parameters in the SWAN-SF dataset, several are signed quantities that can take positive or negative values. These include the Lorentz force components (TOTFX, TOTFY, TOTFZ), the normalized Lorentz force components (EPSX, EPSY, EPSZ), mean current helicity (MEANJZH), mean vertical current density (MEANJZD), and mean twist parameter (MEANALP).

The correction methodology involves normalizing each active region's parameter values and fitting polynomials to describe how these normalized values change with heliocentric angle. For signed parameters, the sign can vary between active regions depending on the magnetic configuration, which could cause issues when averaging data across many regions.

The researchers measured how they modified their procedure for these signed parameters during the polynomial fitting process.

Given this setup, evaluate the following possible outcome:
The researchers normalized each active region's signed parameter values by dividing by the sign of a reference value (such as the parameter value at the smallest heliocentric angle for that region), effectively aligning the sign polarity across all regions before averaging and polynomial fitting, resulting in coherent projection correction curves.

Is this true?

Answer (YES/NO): NO